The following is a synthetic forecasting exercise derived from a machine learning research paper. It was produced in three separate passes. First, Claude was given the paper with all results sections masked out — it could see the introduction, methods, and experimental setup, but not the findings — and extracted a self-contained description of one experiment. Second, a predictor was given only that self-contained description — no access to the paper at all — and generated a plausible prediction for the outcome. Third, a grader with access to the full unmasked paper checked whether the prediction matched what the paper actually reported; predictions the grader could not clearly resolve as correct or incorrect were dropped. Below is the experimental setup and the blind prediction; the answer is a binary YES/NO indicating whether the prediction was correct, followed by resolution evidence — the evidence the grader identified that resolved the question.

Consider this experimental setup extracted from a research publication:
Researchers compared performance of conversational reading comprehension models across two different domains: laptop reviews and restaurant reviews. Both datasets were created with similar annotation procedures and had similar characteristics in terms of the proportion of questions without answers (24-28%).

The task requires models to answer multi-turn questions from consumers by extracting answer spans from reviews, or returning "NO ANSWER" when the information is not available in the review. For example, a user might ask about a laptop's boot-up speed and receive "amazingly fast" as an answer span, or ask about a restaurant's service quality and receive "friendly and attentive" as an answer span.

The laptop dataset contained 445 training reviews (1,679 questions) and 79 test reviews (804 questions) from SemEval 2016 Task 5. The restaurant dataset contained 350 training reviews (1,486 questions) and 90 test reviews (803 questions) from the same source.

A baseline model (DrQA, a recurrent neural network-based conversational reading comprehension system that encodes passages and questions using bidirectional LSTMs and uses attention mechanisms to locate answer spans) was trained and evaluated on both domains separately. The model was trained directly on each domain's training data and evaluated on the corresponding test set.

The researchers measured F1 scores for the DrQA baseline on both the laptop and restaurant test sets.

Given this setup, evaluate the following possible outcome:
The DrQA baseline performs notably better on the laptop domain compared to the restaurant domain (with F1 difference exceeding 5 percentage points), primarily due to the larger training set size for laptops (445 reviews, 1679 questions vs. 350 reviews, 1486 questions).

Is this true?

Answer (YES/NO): NO